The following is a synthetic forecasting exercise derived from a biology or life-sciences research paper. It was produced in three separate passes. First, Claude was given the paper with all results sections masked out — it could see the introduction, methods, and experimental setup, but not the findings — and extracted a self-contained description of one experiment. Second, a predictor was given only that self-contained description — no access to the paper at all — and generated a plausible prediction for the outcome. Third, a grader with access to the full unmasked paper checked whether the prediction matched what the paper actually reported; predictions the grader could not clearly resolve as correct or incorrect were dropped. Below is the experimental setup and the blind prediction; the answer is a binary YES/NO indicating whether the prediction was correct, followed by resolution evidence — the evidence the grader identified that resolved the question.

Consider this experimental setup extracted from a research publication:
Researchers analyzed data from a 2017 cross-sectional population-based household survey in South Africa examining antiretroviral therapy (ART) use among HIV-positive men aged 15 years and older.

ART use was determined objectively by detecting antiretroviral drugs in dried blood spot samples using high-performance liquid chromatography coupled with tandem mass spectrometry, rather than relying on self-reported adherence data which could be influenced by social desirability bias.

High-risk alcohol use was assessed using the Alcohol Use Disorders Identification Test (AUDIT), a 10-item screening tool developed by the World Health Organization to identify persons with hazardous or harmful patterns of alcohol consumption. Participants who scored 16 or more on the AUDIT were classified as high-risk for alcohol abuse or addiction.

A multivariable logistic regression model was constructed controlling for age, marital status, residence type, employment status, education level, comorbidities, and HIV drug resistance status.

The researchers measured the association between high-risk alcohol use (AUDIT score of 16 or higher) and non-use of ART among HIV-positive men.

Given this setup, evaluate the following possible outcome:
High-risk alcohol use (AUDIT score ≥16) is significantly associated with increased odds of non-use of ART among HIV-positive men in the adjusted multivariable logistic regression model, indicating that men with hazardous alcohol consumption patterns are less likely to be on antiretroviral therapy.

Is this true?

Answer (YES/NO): YES